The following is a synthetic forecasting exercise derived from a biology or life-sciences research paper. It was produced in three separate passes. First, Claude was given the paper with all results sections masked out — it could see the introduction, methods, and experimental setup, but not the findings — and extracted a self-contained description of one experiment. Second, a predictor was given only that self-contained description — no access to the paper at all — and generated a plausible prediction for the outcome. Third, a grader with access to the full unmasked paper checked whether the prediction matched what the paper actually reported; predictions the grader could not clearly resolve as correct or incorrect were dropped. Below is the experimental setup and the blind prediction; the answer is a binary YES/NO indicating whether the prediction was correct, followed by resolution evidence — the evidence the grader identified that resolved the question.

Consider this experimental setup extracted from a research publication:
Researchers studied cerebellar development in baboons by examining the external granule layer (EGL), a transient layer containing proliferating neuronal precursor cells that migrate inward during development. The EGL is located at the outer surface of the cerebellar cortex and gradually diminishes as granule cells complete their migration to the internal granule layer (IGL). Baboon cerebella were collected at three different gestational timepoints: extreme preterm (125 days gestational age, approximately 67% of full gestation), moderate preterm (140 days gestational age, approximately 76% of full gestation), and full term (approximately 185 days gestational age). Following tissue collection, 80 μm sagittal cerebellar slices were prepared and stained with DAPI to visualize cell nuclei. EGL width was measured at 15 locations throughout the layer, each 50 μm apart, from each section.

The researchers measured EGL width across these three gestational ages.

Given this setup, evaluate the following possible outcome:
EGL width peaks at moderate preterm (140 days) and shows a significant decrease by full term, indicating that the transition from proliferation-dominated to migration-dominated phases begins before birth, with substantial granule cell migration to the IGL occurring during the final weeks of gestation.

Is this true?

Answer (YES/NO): NO